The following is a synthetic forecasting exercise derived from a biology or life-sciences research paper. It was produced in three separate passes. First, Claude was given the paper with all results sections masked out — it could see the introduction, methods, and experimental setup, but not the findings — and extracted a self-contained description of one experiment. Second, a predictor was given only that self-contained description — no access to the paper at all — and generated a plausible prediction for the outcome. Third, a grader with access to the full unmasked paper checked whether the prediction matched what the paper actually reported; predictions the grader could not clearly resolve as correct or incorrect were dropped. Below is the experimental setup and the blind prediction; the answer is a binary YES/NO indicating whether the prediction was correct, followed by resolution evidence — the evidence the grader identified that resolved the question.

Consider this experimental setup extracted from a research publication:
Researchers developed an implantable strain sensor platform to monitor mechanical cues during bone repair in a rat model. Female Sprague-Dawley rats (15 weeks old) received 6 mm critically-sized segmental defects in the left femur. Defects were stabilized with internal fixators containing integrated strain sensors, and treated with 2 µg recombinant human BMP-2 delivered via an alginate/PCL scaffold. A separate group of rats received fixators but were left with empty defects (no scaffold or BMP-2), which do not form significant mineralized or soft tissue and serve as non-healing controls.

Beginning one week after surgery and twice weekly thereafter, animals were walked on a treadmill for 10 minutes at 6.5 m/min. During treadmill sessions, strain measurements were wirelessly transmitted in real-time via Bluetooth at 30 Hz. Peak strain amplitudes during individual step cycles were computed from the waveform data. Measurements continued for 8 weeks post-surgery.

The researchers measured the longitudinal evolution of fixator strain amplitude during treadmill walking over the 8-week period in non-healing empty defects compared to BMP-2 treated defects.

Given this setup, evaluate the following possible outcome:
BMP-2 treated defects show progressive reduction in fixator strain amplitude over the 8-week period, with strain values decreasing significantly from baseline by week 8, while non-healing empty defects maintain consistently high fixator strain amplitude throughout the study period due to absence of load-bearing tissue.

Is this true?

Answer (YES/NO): NO